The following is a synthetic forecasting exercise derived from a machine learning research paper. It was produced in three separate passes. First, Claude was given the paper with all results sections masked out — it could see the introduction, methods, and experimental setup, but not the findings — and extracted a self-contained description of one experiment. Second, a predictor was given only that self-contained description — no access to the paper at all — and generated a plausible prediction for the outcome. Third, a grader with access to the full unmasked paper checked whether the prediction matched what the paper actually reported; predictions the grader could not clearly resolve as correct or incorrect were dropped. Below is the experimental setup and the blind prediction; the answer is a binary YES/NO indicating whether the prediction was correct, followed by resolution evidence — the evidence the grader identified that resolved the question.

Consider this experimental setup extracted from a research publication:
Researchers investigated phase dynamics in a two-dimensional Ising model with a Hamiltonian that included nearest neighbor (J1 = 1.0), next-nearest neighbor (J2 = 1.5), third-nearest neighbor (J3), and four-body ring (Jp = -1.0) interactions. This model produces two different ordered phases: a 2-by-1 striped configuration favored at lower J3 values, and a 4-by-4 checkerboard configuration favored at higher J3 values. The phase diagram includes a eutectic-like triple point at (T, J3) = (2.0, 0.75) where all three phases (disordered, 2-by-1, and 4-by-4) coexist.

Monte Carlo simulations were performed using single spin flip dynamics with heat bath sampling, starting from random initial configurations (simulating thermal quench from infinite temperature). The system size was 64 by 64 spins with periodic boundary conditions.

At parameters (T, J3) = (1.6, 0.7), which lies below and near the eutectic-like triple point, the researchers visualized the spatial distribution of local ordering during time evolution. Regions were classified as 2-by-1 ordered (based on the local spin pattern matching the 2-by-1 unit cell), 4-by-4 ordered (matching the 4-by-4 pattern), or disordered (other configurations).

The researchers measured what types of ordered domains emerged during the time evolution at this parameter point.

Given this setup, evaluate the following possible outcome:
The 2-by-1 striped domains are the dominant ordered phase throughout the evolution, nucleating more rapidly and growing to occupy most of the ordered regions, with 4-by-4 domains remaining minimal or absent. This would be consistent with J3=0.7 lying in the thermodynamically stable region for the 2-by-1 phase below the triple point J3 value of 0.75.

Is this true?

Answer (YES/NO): NO